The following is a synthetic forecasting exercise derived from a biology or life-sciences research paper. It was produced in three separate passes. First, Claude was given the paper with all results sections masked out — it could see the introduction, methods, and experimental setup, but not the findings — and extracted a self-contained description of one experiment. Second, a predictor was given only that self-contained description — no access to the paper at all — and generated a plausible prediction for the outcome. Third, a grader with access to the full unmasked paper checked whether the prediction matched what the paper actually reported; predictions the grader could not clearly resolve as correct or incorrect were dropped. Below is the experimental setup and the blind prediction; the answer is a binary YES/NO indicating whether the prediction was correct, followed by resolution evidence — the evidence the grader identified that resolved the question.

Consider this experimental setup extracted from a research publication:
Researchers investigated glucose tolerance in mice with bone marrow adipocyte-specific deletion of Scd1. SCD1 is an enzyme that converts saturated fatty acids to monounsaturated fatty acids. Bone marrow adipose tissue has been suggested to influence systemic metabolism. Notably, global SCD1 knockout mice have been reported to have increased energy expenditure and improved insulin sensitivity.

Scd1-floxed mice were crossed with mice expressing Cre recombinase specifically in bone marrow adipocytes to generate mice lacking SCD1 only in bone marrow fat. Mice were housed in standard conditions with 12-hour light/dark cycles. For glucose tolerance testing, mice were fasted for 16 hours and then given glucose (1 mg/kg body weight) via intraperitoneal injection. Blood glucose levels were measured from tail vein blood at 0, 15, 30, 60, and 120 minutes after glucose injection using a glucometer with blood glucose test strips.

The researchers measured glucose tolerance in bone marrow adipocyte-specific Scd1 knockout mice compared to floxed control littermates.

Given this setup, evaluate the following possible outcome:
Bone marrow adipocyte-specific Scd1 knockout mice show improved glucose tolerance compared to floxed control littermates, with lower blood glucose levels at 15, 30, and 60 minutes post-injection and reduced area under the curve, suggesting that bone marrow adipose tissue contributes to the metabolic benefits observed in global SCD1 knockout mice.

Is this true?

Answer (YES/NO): NO